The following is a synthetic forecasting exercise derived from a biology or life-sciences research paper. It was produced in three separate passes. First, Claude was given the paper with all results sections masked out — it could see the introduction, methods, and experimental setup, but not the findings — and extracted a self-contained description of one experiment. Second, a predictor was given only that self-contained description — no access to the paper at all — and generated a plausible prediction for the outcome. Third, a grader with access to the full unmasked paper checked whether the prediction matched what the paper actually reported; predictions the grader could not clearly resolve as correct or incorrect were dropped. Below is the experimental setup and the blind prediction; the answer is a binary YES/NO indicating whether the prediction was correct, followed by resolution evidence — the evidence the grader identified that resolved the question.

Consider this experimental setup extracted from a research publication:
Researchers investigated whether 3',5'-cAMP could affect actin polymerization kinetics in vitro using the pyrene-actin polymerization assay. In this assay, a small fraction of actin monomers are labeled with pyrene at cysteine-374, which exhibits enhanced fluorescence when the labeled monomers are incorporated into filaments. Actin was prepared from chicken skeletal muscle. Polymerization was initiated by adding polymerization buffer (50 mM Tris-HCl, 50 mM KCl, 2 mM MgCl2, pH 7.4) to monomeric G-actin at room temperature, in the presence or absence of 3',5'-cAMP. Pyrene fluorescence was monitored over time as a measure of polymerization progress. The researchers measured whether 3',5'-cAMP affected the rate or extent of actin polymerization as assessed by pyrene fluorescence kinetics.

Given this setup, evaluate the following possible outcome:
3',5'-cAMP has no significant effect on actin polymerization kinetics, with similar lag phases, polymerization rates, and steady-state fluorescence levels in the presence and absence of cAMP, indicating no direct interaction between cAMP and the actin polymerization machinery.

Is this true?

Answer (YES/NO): YES